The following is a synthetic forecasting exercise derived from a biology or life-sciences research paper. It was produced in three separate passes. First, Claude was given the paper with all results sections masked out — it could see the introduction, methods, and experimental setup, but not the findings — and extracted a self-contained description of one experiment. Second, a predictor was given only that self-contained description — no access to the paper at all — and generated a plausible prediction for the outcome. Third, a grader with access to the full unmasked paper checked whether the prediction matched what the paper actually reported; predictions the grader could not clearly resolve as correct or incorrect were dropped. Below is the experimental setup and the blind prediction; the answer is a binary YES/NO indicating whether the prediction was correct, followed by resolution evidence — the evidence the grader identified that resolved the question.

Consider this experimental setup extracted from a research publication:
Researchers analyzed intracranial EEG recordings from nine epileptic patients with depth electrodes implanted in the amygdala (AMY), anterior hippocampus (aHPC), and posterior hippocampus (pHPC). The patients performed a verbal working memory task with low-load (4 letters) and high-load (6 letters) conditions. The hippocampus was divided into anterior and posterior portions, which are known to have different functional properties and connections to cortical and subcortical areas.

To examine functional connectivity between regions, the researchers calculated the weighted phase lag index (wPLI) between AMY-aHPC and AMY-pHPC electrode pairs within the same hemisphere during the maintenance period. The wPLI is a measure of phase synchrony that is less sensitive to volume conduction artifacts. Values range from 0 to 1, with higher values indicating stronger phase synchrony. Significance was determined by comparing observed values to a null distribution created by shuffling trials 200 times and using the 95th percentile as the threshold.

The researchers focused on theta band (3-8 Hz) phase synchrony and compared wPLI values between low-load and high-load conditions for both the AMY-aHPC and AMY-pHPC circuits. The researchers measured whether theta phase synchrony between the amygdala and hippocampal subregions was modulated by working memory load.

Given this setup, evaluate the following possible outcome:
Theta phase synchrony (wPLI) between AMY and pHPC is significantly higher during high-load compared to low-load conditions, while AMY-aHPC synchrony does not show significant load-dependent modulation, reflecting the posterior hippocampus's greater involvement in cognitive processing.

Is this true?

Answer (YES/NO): NO